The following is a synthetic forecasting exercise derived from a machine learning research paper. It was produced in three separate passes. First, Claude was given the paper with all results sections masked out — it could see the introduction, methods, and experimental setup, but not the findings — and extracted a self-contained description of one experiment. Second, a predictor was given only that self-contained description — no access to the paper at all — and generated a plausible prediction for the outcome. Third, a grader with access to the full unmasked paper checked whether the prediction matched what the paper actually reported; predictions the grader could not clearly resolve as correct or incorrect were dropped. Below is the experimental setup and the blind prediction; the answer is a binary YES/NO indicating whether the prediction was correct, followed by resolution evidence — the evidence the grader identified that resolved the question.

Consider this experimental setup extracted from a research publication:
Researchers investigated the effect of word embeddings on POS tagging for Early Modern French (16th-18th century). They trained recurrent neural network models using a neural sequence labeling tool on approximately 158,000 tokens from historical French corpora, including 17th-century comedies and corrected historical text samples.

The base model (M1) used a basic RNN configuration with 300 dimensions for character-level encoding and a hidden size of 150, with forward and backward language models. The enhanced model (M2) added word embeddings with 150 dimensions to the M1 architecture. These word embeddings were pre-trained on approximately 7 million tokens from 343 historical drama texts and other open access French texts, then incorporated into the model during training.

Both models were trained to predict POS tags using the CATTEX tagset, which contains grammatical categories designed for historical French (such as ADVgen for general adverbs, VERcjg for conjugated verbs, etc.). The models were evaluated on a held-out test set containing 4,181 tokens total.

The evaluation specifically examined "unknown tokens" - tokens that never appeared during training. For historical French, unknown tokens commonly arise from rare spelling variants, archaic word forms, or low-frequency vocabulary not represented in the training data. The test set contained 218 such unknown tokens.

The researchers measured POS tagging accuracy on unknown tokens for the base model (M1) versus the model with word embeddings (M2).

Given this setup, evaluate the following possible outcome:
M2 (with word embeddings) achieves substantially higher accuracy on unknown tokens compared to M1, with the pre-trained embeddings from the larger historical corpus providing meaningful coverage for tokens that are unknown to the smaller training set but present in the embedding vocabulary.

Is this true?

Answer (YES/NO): NO